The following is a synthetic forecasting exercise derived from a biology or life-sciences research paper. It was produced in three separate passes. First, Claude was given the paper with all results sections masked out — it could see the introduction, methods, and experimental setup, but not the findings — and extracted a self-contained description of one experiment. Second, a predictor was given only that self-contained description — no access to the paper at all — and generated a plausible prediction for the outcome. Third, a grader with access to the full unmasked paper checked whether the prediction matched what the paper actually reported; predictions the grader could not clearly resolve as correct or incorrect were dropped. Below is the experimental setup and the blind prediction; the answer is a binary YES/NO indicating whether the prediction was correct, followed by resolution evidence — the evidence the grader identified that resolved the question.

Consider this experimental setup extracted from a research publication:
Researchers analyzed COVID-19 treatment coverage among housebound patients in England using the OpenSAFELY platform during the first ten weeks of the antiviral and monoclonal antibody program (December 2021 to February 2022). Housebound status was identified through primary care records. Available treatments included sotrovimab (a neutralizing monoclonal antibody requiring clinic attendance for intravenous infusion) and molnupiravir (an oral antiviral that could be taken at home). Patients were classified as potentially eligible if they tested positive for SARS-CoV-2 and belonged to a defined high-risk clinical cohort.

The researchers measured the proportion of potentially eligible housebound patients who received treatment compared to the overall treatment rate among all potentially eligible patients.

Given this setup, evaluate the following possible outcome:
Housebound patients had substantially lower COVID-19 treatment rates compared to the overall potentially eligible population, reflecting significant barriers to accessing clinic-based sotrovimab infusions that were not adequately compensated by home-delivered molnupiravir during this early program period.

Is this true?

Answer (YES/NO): NO